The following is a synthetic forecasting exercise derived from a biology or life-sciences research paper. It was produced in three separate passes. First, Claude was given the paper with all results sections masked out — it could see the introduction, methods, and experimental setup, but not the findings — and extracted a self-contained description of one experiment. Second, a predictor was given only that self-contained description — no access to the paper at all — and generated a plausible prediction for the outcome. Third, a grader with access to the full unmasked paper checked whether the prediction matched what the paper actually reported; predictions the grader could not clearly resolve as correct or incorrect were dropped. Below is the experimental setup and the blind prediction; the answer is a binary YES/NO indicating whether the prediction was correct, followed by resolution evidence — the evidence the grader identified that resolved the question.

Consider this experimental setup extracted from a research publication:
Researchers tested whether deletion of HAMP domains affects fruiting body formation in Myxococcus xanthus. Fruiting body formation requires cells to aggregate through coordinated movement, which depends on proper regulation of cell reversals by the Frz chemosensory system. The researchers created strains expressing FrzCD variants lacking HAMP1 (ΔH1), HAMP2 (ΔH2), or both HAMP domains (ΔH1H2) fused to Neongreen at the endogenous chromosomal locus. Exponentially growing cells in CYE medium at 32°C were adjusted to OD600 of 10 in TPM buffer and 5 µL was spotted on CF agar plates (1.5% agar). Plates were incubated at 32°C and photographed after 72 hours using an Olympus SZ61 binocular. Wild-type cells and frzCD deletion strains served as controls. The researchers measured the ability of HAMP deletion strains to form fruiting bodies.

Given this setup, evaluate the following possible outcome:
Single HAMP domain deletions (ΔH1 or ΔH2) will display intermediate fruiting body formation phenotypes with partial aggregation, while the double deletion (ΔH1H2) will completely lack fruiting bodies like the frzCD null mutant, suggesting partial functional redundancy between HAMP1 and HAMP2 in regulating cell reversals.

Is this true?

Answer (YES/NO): NO